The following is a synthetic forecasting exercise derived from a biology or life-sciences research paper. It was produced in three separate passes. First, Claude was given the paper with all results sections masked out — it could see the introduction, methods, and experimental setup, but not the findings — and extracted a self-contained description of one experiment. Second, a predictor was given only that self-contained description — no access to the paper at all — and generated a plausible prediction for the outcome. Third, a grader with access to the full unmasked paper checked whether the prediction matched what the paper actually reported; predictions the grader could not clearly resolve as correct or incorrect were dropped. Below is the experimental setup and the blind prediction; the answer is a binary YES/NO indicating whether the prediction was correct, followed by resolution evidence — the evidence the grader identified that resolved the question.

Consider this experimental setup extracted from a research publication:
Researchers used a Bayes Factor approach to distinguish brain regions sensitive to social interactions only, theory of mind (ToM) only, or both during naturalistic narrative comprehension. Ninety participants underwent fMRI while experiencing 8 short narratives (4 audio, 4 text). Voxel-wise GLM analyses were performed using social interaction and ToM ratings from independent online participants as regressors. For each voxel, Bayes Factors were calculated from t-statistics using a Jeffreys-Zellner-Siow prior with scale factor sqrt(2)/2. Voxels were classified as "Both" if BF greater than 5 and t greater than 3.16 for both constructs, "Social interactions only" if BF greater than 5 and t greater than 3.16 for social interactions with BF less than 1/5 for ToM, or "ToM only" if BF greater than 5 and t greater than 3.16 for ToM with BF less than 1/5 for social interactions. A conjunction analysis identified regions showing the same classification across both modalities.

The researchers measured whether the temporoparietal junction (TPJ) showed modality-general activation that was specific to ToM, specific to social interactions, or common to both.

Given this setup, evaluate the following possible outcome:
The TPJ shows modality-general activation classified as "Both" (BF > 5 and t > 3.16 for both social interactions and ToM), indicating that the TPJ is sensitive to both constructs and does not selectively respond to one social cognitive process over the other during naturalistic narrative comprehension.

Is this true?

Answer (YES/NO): YES